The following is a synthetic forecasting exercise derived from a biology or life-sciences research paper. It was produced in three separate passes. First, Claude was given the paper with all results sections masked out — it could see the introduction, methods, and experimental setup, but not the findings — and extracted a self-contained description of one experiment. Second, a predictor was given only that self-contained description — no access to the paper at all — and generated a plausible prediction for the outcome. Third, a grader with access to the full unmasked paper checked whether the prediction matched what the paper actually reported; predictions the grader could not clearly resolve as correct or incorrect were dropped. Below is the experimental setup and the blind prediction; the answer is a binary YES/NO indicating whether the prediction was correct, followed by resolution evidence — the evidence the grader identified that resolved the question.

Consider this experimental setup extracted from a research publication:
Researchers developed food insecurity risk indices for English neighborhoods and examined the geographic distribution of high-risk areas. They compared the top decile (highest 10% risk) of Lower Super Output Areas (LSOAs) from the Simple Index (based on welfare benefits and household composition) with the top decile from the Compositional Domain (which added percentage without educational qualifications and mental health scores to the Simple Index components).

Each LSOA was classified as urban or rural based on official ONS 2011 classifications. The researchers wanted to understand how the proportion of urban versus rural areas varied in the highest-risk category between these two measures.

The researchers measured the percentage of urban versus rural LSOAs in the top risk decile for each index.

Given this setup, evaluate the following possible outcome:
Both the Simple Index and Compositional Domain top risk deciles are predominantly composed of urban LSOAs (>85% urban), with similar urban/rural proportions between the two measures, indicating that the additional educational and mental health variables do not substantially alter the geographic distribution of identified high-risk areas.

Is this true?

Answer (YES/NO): YES